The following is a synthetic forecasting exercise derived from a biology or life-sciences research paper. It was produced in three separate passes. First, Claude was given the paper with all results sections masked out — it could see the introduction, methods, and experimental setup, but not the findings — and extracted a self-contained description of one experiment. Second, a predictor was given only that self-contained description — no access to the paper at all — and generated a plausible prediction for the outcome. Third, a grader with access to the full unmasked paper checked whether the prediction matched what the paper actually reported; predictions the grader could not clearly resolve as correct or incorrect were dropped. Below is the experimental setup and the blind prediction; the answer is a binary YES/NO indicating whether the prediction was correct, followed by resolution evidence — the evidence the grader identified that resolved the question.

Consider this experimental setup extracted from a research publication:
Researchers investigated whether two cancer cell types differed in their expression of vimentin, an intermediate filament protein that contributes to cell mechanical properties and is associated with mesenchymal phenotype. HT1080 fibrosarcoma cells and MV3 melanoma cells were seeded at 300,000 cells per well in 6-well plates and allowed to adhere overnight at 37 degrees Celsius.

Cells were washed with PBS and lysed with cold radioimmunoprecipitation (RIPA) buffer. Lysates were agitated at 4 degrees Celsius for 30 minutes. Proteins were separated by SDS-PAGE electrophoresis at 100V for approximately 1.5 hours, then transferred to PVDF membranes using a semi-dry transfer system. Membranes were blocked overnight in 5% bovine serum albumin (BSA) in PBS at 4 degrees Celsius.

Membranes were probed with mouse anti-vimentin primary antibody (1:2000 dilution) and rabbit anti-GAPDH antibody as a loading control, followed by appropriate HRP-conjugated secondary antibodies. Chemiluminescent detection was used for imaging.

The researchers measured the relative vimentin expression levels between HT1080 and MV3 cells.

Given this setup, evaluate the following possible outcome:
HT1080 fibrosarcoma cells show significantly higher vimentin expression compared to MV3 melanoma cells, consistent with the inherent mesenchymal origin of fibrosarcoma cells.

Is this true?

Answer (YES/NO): YES